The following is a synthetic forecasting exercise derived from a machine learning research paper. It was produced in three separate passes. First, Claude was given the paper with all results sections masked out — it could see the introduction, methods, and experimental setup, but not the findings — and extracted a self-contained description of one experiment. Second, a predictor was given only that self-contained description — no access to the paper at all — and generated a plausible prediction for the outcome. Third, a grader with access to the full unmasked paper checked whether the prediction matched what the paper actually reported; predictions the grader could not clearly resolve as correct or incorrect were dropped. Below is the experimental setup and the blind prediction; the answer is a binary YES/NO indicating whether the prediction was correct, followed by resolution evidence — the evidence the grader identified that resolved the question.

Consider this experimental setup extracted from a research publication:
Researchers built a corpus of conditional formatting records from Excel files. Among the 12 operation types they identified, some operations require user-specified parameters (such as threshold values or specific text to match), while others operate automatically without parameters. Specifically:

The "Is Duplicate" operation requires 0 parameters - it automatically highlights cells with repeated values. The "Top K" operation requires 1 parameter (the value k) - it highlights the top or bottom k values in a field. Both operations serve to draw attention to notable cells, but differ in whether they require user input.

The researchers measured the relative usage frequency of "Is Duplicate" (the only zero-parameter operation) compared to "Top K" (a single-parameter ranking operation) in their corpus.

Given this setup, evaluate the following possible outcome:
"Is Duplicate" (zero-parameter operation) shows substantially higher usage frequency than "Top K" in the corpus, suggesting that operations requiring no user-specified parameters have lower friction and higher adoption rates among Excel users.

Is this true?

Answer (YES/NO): NO